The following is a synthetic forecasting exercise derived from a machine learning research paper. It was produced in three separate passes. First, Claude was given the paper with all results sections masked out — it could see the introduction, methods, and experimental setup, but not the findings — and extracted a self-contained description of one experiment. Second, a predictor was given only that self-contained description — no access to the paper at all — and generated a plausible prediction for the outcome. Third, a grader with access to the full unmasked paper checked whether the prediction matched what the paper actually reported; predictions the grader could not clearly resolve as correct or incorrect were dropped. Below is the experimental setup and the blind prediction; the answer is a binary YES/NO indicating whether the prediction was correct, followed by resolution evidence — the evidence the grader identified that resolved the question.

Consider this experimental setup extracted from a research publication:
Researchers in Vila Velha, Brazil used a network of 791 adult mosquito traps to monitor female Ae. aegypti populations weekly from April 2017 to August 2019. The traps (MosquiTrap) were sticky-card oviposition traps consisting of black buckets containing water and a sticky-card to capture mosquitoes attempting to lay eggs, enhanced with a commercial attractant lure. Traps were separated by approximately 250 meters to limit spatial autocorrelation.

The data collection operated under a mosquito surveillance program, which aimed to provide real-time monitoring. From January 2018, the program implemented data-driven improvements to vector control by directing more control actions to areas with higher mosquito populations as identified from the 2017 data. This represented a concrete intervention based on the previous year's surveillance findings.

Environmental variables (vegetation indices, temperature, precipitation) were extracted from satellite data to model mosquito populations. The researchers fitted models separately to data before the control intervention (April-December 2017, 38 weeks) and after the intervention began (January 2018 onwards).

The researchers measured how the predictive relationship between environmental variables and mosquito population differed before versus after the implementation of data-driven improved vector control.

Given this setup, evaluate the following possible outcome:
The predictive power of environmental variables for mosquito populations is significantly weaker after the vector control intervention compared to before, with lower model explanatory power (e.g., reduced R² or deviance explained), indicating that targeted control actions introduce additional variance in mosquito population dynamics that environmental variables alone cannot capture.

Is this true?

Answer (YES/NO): NO